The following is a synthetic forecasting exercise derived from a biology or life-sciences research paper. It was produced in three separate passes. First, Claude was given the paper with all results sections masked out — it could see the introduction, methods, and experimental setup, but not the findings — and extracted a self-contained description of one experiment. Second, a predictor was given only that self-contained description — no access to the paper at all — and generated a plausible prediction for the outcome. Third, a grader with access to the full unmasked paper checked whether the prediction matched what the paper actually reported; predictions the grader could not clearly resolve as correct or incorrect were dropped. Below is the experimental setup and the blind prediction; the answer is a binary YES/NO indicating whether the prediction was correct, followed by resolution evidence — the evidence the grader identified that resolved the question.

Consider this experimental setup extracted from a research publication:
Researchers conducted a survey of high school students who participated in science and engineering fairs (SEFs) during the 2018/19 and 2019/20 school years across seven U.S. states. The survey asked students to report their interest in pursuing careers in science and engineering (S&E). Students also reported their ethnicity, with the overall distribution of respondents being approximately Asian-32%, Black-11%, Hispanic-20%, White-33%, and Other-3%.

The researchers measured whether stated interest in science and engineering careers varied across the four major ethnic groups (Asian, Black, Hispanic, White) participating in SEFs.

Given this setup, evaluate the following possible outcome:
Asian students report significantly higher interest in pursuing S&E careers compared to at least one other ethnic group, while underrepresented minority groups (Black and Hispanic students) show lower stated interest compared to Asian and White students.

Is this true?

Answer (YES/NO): NO